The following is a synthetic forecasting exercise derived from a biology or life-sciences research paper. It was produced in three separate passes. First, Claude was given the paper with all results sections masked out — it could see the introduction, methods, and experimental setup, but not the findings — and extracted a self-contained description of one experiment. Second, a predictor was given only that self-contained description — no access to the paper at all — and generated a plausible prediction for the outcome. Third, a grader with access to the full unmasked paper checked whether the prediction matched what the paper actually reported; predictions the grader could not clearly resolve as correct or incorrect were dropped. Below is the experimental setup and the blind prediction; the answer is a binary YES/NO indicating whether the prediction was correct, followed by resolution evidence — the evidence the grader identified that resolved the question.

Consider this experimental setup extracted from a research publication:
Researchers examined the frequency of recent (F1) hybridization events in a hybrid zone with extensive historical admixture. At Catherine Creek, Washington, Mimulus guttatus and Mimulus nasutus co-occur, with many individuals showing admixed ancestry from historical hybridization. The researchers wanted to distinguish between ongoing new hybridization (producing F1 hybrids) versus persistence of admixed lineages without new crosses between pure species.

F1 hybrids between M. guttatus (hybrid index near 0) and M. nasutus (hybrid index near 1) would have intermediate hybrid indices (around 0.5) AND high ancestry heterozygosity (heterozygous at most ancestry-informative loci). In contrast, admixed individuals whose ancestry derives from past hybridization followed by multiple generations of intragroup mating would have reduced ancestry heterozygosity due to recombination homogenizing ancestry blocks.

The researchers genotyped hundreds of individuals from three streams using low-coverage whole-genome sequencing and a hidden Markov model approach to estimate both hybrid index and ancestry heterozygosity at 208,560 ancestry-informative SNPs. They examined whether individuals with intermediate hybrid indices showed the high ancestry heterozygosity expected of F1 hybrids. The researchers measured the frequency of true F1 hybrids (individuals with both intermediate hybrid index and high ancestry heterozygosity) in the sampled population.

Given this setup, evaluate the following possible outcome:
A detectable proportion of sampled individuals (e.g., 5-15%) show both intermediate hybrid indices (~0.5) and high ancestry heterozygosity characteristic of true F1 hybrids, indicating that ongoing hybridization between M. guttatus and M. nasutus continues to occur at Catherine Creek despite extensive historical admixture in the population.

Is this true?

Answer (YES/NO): NO